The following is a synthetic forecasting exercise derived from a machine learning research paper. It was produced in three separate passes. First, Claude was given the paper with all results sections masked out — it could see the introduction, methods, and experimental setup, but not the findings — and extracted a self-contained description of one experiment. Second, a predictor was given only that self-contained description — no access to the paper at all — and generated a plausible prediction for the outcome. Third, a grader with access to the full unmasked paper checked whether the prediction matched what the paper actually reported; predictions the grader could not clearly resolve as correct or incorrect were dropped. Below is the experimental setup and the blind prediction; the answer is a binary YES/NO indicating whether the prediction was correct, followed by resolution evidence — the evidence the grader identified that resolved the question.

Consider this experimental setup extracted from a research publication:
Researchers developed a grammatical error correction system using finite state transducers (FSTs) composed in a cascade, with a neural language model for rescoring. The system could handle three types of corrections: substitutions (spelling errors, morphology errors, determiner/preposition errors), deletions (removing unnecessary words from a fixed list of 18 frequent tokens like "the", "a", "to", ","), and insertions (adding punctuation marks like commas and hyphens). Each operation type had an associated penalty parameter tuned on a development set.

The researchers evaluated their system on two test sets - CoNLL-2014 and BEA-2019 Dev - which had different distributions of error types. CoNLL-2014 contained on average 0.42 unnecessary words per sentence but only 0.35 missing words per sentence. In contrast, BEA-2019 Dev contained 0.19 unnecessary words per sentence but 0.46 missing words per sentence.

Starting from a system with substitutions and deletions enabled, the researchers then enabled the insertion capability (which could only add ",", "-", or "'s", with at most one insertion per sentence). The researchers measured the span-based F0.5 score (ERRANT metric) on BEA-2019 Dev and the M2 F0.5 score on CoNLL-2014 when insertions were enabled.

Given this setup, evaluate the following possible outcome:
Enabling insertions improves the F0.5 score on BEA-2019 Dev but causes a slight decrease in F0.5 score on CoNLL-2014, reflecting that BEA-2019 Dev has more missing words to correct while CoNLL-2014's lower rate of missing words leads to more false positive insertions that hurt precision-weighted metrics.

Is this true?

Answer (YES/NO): YES